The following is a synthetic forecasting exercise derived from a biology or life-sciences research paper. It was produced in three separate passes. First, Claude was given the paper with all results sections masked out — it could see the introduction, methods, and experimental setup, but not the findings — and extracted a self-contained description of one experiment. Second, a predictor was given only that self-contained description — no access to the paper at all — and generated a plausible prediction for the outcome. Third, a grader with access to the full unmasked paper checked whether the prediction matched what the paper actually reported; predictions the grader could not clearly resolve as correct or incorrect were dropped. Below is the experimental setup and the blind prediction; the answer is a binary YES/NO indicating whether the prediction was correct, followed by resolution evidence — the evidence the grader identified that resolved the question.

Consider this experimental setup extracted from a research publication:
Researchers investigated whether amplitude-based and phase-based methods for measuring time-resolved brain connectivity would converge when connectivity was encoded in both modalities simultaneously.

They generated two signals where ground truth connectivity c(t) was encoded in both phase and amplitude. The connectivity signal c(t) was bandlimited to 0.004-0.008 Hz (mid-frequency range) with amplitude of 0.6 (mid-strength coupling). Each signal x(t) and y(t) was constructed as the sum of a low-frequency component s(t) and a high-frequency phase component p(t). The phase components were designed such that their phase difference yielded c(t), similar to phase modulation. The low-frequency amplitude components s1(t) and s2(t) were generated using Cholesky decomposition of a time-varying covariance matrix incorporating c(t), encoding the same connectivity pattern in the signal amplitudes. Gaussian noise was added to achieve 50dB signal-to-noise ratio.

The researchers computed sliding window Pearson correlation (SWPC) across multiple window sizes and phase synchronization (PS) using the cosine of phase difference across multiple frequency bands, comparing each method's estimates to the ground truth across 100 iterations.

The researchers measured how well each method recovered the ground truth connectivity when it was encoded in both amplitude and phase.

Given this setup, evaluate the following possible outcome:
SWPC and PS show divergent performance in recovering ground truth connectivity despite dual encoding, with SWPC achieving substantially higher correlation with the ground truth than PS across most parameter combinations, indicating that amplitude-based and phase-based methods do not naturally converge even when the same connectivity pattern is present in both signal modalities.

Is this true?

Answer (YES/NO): NO